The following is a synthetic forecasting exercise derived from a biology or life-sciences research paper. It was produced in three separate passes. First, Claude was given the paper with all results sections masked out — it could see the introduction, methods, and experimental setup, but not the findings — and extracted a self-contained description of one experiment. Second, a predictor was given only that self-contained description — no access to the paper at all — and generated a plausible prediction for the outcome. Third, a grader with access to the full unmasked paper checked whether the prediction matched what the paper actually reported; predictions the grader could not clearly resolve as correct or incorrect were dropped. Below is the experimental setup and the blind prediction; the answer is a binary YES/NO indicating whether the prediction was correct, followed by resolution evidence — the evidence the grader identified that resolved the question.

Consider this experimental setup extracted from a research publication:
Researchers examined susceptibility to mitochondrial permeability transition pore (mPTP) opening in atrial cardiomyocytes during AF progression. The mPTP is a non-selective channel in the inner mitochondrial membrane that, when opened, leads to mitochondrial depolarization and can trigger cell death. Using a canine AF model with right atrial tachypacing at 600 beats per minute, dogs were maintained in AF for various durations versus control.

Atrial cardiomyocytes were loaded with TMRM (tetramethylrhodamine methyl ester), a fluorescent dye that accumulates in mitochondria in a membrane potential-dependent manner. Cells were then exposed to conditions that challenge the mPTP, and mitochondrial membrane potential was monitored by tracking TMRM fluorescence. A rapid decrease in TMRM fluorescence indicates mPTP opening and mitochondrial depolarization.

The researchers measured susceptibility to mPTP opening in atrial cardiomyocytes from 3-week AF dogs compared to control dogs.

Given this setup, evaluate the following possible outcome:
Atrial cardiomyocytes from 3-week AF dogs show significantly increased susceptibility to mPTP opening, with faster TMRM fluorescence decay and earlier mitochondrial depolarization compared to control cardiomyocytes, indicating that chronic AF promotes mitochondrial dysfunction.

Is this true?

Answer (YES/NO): YES